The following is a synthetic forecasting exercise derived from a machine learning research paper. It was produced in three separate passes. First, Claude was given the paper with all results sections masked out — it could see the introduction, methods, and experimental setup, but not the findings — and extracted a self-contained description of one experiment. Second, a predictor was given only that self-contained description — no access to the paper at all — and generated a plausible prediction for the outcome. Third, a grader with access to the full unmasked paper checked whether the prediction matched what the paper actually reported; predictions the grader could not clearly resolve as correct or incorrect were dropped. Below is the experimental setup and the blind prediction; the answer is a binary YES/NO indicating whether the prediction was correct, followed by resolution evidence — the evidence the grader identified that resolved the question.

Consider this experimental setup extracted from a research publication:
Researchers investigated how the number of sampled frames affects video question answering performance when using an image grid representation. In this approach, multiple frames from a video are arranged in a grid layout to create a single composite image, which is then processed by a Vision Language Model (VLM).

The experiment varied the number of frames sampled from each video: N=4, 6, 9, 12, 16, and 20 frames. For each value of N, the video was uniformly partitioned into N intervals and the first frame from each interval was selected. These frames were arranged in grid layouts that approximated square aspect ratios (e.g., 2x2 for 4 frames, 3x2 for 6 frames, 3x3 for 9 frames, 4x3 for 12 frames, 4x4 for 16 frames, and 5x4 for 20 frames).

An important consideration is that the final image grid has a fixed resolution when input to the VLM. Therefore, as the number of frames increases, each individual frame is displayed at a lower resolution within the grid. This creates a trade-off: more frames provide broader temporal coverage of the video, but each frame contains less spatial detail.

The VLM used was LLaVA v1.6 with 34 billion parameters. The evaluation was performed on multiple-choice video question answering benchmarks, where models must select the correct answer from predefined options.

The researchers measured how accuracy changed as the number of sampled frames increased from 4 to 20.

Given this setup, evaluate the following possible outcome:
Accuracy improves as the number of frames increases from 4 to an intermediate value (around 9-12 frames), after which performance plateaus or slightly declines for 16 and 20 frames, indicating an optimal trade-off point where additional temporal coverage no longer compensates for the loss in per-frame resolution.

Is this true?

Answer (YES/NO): NO